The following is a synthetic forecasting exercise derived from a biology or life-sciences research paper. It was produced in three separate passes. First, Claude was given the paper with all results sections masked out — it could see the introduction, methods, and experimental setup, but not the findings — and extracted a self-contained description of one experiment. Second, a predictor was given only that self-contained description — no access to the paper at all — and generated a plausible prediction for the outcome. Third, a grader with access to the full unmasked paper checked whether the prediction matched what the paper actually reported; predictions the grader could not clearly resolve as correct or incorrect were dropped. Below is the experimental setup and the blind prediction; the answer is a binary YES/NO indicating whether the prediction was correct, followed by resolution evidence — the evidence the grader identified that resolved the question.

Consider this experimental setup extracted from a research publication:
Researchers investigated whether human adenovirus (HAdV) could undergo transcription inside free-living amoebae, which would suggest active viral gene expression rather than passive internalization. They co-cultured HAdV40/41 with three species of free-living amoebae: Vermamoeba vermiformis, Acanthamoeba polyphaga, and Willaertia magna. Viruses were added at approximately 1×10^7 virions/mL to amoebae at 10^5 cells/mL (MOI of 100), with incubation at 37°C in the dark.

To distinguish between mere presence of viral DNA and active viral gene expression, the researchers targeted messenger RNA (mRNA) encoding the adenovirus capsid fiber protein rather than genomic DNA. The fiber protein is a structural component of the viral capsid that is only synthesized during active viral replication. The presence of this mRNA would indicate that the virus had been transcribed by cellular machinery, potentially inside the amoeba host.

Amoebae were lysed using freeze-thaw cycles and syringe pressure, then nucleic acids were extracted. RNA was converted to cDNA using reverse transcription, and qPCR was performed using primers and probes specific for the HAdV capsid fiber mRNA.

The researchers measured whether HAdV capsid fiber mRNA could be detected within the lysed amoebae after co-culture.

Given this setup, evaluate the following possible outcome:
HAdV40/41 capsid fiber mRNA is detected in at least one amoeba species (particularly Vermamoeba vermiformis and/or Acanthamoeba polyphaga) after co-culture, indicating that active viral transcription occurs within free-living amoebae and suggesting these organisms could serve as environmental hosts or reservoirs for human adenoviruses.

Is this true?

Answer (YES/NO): NO